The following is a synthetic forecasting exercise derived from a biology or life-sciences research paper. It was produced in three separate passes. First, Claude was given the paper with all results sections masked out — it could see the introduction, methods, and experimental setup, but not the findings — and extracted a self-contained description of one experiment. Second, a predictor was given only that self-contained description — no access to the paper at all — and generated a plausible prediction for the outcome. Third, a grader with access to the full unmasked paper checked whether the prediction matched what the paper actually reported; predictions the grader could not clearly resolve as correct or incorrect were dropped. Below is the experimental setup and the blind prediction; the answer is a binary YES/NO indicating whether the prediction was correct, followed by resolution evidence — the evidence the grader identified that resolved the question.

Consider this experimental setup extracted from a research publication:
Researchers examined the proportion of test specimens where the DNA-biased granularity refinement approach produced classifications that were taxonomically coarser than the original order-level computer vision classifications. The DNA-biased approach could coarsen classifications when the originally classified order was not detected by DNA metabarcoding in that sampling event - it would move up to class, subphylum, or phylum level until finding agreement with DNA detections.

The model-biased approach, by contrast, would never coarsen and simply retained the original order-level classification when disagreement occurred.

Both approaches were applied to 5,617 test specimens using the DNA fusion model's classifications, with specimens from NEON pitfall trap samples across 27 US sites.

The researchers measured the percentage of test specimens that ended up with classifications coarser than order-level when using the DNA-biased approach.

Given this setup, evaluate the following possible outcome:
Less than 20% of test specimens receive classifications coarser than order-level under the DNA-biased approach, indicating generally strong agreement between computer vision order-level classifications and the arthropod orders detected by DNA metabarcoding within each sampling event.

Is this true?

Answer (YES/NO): YES